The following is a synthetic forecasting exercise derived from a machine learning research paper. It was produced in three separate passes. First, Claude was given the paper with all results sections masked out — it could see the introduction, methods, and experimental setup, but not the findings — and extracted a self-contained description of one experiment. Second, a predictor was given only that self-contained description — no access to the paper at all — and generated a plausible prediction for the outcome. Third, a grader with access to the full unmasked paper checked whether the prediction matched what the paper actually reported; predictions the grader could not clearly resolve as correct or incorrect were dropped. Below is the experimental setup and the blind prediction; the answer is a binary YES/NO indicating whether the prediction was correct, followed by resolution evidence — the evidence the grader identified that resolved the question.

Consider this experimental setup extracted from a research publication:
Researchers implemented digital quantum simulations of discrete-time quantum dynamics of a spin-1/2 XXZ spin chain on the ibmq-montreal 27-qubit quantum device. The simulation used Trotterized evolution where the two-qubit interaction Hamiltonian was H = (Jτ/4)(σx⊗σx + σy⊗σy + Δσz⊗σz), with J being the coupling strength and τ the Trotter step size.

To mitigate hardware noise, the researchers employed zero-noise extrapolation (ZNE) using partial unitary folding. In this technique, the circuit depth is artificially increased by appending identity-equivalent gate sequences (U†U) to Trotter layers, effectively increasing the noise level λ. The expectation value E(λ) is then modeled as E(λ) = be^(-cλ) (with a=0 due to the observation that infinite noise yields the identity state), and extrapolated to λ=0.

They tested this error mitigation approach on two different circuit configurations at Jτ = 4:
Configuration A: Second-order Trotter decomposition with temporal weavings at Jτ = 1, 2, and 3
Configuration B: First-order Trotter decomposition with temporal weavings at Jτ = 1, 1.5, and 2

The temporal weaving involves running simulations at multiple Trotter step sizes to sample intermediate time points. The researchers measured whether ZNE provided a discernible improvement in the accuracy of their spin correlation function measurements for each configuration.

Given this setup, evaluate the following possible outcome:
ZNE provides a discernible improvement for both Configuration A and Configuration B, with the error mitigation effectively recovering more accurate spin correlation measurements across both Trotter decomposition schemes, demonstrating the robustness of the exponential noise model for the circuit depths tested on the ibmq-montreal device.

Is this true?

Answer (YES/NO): NO